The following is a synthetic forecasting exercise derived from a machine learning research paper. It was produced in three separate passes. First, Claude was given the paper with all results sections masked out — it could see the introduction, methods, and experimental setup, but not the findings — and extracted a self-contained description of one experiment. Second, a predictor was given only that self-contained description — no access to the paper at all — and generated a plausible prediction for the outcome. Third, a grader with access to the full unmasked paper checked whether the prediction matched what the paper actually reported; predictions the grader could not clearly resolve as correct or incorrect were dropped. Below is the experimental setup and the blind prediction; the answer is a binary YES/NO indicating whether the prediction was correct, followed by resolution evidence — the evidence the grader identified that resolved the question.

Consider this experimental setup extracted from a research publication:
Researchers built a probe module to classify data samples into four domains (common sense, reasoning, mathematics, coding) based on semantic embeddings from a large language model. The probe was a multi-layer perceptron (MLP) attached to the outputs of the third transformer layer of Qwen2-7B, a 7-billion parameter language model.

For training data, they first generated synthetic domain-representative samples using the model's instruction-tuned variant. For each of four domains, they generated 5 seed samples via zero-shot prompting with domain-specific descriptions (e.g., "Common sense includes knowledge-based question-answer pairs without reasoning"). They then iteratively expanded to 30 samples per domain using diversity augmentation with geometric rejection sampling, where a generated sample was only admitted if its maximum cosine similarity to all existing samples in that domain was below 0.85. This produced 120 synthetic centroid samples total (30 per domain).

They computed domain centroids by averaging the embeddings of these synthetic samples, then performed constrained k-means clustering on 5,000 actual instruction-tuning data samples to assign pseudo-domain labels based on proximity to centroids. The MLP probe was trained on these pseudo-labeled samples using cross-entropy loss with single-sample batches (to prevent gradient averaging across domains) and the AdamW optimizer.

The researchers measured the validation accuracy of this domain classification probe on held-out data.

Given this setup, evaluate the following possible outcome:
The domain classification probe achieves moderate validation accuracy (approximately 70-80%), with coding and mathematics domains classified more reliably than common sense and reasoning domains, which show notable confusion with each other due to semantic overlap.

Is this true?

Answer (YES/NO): NO